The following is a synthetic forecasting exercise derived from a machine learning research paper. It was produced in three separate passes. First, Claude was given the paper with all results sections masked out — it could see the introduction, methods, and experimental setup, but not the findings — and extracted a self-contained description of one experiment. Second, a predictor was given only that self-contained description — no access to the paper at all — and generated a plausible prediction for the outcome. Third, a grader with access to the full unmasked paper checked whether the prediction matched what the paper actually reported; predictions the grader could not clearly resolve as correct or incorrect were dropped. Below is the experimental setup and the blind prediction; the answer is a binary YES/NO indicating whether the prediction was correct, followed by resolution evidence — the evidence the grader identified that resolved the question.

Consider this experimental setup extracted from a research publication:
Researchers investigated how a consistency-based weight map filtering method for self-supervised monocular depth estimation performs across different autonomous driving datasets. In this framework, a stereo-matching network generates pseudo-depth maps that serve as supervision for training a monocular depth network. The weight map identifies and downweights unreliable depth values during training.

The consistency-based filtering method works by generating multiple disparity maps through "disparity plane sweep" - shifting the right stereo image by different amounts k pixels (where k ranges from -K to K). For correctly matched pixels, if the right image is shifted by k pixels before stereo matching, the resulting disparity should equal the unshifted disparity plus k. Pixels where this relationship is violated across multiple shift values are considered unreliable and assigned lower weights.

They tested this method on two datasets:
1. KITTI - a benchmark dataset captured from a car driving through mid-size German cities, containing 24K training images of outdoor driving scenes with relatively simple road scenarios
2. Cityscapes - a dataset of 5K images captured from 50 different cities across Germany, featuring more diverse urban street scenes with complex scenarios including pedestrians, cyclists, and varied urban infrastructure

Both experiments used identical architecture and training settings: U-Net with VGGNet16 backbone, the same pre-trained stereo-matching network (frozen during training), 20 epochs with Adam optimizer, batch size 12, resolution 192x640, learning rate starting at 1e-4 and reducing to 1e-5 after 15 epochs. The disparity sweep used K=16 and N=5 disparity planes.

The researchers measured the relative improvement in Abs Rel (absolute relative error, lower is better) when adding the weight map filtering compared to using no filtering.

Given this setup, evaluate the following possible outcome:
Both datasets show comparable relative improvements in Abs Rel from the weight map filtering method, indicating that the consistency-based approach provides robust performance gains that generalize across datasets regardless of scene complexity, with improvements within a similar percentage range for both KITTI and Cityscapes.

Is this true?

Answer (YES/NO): NO